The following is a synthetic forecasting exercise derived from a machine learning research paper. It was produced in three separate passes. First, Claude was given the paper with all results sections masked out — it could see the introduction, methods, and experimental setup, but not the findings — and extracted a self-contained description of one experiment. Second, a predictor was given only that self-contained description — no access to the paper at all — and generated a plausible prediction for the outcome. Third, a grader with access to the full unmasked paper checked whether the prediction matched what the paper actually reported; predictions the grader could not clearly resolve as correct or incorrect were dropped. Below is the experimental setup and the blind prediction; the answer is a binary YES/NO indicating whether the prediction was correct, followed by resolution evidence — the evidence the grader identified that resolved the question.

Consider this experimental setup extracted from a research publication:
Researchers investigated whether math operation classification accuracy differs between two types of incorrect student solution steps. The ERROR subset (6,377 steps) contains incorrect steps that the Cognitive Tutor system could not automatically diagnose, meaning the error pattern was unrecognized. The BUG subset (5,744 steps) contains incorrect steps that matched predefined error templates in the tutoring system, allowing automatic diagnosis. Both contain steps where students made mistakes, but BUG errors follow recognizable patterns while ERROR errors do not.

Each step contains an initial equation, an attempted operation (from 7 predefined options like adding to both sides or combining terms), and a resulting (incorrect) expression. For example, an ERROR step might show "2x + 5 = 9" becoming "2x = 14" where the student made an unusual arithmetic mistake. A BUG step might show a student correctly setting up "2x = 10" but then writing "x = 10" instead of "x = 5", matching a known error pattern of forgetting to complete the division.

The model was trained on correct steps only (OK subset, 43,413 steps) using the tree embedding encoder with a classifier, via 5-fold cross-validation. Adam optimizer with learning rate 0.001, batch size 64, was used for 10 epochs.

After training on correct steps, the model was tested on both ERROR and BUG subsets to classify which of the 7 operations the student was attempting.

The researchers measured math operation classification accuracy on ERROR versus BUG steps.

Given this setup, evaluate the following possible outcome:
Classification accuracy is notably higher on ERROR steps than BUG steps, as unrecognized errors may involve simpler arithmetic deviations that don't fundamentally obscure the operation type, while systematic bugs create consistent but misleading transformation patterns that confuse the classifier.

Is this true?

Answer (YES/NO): NO